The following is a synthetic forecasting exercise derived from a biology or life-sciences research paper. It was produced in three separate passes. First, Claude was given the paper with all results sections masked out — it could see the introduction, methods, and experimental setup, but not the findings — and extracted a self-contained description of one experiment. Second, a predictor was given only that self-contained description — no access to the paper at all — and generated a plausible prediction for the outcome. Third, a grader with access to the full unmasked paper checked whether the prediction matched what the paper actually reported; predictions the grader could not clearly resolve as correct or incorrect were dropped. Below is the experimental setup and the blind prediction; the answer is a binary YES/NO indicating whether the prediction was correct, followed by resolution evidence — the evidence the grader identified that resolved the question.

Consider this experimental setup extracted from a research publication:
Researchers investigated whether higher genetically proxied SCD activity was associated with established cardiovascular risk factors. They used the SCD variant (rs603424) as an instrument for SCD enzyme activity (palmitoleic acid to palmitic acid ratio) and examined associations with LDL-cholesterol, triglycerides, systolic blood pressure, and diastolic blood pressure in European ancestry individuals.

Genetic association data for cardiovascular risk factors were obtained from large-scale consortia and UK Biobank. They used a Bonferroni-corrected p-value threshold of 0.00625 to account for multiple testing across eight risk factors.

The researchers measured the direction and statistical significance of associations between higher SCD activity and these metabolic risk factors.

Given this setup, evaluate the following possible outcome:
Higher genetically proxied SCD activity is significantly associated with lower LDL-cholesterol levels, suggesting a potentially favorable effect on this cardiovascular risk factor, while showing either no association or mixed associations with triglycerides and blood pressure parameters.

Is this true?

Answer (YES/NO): NO